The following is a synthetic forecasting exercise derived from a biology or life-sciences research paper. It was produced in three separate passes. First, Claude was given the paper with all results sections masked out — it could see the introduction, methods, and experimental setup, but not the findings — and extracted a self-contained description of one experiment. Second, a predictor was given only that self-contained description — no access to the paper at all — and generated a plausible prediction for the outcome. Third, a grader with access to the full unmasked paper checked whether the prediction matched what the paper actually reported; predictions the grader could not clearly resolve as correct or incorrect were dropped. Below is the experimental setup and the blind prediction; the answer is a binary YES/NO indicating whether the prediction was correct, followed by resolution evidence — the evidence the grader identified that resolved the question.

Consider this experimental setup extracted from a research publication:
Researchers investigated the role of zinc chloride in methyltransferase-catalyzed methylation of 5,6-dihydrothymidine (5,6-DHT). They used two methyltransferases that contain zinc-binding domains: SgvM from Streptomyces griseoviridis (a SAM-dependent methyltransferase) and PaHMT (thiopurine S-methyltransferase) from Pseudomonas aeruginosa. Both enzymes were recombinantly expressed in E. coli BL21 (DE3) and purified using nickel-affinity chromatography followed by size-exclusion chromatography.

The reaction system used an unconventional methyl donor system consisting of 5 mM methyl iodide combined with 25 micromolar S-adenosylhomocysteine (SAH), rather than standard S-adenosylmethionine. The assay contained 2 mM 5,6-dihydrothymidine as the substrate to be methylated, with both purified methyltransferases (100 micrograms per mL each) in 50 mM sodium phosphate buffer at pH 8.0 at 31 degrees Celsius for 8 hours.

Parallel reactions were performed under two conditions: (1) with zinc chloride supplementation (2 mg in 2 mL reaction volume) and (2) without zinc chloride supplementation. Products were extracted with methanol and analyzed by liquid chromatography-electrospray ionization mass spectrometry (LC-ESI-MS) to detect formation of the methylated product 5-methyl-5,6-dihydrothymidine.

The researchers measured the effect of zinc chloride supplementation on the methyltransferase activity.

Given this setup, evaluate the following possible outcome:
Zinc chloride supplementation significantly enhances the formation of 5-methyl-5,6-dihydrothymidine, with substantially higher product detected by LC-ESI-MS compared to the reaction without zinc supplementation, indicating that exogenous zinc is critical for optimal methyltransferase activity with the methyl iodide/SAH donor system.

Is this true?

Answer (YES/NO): NO